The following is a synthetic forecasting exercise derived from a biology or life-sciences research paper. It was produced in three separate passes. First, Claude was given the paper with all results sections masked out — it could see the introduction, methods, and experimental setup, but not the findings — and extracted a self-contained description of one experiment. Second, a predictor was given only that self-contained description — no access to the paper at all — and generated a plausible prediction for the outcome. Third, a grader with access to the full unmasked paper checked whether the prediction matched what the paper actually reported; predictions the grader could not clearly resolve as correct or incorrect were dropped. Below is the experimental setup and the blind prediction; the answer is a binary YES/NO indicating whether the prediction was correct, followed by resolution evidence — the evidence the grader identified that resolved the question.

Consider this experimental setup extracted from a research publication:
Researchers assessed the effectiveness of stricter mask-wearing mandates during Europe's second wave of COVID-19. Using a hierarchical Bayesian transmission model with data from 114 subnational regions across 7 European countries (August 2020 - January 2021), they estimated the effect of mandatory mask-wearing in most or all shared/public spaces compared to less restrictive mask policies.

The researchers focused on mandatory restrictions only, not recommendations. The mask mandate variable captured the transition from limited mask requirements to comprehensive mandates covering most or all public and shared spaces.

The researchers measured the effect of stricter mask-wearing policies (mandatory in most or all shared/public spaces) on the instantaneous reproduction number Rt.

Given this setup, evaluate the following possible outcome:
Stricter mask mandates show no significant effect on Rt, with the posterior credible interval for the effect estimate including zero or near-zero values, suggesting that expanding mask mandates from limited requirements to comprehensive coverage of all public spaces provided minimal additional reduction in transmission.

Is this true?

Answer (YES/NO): NO